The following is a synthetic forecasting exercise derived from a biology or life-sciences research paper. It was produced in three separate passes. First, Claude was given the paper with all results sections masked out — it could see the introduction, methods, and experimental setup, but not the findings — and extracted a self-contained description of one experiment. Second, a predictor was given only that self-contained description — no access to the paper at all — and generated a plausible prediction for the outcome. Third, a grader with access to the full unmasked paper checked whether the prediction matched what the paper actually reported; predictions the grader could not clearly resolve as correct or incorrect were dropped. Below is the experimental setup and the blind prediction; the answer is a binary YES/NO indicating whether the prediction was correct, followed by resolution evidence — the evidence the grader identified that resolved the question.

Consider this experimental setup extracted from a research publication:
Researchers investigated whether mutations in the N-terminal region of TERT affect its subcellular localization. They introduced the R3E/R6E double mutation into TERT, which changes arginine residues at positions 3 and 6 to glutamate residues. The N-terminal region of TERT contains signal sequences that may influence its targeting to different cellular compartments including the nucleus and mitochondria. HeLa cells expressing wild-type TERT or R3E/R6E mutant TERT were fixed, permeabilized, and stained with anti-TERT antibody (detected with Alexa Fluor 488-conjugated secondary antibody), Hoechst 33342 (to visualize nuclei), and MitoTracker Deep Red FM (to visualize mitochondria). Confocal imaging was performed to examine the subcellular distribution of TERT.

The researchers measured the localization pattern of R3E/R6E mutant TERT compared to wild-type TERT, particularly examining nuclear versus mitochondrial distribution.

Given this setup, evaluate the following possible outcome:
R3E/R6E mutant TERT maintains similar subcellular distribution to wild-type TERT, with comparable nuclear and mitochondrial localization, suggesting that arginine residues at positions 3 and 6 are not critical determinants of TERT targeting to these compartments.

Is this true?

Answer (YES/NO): YES